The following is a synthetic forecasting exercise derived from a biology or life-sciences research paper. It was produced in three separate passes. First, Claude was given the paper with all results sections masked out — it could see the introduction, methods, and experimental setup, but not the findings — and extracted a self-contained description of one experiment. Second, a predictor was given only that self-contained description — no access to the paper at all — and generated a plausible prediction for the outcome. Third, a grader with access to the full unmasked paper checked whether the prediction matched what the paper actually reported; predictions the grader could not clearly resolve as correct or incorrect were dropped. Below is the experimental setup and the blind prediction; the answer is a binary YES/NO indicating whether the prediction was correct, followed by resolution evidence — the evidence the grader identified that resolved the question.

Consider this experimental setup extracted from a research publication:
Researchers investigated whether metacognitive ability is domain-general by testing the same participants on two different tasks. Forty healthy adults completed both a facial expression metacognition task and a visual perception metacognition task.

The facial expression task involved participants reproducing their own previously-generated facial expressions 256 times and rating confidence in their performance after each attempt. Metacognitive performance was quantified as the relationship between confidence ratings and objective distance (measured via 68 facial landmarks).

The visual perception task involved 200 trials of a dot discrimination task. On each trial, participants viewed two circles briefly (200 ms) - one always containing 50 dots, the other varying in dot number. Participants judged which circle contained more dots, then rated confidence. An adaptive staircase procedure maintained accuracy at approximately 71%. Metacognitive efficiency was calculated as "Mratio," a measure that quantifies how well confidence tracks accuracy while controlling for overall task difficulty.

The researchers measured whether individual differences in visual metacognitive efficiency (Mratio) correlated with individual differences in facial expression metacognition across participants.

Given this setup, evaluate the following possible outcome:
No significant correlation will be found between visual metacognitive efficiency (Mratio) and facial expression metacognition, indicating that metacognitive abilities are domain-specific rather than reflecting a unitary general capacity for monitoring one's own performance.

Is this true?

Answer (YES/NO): YES